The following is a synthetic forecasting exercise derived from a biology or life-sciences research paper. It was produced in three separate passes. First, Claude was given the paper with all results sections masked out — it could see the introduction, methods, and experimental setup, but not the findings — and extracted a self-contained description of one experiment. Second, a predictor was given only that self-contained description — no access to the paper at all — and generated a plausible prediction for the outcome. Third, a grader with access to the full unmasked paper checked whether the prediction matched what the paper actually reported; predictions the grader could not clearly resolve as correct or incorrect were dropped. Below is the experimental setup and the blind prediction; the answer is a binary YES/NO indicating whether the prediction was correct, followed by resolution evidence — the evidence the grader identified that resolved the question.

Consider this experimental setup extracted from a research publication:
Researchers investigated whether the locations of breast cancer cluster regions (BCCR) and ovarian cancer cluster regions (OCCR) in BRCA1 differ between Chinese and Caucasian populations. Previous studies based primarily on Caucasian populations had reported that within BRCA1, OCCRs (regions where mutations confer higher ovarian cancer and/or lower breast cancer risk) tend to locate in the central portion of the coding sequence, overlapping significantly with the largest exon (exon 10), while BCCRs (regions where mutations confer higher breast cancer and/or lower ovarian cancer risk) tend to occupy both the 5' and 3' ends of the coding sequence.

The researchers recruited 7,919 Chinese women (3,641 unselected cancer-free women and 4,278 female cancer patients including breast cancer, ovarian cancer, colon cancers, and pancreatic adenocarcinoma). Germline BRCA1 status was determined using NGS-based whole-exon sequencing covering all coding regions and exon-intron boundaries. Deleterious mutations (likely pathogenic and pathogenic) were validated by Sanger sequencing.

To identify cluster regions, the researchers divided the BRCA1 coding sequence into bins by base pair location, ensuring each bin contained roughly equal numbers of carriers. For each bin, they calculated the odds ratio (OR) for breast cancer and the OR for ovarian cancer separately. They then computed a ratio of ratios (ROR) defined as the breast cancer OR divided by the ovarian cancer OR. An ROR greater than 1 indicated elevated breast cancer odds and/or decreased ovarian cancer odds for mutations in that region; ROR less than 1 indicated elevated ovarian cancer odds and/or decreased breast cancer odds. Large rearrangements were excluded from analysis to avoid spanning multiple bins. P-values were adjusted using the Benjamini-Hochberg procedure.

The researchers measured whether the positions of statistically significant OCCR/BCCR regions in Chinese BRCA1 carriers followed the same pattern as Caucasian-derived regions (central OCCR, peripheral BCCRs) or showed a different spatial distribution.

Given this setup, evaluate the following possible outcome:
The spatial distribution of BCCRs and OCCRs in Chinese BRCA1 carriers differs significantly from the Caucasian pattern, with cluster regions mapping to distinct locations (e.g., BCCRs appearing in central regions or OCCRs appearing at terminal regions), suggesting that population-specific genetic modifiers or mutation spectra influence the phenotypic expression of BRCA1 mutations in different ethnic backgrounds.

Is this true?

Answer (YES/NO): NO